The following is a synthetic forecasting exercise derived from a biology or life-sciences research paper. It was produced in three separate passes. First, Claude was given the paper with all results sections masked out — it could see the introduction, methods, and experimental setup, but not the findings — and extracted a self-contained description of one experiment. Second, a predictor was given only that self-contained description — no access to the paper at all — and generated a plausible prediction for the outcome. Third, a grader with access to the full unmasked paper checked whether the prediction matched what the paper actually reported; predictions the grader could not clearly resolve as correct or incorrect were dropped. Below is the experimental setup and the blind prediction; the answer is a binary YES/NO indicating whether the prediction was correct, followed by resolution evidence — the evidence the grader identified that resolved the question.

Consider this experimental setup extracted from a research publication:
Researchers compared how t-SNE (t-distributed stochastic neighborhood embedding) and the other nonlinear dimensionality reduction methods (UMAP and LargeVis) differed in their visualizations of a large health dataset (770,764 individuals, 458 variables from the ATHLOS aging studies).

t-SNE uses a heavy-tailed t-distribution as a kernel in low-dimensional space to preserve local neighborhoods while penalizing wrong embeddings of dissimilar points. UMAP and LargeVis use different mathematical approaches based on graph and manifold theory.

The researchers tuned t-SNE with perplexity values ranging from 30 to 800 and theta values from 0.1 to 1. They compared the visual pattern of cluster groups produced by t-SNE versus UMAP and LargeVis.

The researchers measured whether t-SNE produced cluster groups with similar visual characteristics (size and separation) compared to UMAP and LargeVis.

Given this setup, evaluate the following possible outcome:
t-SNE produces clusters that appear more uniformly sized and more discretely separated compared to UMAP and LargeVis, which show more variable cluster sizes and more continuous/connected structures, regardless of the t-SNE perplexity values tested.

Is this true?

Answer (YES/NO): NO